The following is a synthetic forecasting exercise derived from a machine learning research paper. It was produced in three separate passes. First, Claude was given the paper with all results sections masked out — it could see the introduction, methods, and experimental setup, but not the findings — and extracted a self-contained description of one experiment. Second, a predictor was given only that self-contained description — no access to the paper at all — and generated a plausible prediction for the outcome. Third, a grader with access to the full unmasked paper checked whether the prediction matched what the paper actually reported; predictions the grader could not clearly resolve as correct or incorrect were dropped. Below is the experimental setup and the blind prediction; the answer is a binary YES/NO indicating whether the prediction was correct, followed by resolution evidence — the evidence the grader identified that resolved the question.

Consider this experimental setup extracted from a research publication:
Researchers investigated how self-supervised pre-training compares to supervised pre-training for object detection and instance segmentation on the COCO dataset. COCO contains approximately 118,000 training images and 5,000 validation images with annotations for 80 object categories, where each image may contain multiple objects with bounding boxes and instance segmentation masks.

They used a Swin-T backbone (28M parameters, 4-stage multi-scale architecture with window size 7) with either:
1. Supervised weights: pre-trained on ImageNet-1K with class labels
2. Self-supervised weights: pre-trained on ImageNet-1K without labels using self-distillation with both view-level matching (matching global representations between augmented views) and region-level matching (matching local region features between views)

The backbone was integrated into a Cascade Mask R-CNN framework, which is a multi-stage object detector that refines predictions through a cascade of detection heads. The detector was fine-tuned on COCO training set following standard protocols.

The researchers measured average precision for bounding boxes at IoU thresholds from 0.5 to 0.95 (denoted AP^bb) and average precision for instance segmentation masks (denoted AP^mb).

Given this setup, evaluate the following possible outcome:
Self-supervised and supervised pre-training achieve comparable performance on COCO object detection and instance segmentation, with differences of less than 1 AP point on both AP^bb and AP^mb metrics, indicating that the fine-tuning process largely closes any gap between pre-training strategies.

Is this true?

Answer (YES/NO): YES